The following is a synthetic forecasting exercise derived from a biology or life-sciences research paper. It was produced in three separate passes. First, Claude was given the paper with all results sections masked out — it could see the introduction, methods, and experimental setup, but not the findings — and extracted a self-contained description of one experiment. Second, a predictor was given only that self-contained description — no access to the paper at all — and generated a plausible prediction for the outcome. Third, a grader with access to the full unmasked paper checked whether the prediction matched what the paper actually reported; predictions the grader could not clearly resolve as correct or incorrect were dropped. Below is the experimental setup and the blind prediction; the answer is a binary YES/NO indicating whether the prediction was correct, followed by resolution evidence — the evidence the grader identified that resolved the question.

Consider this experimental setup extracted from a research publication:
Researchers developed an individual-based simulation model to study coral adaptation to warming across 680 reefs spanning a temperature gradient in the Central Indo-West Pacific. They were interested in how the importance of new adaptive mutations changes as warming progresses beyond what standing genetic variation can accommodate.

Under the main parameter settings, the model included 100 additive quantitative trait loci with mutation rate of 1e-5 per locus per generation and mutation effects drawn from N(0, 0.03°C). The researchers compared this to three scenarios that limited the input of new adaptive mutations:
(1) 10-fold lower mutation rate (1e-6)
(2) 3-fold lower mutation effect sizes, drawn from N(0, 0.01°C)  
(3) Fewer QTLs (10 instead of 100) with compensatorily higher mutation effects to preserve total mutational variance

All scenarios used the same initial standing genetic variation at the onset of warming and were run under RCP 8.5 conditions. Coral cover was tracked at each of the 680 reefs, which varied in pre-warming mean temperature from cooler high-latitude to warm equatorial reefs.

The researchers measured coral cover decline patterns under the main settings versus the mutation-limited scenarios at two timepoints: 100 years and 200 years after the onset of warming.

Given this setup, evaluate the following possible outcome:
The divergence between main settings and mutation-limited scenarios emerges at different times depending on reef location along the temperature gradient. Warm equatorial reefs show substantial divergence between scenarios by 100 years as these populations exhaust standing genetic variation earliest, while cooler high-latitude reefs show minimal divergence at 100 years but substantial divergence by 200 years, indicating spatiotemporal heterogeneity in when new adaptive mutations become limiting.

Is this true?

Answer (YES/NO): NO